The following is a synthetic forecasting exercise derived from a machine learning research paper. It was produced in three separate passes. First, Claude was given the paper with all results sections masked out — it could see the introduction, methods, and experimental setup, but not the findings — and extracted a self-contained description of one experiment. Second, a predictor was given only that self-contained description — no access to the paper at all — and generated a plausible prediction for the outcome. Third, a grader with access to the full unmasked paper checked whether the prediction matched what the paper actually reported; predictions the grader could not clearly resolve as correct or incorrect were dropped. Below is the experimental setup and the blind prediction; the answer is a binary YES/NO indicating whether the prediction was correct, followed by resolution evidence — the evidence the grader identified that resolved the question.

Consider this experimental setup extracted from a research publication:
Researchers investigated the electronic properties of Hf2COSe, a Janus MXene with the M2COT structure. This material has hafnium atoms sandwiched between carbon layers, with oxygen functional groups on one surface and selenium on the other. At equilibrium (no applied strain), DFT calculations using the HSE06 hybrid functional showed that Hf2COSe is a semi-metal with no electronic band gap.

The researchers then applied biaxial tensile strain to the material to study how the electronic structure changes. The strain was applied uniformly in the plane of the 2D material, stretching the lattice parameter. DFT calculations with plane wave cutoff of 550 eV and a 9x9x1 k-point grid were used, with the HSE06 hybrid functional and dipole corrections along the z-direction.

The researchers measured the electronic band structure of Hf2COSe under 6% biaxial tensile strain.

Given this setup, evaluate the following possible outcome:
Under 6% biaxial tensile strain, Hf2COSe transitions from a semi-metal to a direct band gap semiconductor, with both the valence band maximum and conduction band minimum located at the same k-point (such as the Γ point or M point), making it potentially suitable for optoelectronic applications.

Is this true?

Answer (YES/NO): NO